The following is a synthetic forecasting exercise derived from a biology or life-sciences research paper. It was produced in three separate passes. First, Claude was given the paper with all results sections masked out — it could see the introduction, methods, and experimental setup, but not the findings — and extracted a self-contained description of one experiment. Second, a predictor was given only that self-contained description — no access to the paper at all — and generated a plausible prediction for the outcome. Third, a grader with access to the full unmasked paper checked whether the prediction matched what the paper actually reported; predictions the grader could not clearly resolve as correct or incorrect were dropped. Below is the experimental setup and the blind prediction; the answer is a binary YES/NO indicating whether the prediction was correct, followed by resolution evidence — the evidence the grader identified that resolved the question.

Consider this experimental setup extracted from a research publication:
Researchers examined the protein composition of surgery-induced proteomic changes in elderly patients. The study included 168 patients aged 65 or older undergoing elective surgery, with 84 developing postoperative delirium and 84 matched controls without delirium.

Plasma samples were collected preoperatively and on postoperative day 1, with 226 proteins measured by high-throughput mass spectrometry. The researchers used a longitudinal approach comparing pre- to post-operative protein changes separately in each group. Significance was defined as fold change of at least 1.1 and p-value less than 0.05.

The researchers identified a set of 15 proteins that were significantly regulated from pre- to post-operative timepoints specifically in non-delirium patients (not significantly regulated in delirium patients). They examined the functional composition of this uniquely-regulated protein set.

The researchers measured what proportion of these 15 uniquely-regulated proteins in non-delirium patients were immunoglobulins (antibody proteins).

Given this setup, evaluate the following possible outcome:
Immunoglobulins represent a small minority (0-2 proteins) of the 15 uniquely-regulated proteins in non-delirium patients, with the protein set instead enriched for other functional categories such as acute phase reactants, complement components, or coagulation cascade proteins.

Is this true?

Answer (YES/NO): NO